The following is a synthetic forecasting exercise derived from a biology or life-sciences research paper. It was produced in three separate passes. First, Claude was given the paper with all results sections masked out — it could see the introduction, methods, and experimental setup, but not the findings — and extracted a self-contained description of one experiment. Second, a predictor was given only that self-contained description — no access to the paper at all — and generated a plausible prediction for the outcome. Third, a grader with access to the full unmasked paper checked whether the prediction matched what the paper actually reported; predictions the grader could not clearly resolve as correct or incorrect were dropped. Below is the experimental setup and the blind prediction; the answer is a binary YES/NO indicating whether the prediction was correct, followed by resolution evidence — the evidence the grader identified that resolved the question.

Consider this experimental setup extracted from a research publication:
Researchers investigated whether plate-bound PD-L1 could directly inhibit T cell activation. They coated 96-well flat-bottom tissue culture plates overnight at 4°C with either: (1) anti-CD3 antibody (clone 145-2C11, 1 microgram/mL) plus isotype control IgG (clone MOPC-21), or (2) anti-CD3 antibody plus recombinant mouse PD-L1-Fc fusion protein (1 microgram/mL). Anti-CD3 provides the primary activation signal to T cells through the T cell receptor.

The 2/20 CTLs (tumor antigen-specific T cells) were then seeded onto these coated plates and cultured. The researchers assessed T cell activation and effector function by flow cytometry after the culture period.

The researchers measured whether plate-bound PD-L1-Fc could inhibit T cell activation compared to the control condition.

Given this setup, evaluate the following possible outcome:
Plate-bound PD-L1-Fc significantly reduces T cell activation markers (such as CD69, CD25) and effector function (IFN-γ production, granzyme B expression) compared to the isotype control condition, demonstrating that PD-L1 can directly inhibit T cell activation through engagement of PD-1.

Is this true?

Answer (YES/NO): YES